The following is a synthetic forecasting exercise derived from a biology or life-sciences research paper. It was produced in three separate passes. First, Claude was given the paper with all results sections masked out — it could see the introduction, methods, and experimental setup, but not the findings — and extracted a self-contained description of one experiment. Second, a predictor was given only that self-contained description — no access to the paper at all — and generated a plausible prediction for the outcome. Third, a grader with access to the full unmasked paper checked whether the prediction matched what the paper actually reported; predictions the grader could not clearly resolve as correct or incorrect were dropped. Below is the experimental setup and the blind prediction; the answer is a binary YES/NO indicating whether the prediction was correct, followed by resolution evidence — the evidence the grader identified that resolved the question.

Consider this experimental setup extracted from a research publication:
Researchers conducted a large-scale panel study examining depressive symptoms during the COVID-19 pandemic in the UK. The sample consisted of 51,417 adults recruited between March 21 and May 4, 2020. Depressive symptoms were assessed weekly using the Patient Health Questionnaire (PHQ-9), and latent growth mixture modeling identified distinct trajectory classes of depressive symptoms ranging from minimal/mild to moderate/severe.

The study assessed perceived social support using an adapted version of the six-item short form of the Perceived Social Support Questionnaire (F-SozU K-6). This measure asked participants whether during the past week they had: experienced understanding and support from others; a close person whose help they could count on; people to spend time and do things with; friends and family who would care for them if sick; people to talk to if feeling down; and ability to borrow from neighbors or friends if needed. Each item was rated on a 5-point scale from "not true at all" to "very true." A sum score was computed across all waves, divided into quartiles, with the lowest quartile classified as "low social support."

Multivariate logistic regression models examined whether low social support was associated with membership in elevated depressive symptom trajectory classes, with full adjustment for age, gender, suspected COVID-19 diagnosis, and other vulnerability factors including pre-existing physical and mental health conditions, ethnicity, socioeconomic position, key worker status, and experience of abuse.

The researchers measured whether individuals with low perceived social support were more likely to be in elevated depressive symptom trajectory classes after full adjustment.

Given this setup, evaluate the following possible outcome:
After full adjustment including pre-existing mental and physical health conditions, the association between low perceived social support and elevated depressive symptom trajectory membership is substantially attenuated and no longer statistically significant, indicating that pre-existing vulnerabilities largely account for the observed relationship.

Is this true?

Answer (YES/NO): NO